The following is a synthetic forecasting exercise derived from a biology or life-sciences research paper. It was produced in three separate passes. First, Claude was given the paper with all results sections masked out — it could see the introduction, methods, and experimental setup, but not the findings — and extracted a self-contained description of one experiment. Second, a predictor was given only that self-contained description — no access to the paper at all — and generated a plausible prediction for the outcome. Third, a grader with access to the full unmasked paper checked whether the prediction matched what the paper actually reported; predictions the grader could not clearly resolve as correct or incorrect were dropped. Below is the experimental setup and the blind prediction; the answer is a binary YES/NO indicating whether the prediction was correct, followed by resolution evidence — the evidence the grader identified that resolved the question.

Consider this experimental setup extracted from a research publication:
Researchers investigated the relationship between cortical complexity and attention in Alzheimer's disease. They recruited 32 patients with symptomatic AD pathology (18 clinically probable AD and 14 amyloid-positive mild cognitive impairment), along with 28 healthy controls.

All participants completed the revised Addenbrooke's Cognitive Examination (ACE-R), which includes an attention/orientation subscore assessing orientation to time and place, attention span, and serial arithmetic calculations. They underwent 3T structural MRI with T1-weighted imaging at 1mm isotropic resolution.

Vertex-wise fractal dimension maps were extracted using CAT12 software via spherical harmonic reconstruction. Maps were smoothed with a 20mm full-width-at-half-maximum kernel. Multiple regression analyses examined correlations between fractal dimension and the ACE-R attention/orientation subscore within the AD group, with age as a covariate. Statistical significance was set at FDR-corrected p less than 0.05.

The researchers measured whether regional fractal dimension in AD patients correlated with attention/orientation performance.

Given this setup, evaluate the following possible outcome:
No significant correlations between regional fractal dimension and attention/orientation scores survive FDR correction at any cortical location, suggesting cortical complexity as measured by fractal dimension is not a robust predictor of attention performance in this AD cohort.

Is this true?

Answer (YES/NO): NO